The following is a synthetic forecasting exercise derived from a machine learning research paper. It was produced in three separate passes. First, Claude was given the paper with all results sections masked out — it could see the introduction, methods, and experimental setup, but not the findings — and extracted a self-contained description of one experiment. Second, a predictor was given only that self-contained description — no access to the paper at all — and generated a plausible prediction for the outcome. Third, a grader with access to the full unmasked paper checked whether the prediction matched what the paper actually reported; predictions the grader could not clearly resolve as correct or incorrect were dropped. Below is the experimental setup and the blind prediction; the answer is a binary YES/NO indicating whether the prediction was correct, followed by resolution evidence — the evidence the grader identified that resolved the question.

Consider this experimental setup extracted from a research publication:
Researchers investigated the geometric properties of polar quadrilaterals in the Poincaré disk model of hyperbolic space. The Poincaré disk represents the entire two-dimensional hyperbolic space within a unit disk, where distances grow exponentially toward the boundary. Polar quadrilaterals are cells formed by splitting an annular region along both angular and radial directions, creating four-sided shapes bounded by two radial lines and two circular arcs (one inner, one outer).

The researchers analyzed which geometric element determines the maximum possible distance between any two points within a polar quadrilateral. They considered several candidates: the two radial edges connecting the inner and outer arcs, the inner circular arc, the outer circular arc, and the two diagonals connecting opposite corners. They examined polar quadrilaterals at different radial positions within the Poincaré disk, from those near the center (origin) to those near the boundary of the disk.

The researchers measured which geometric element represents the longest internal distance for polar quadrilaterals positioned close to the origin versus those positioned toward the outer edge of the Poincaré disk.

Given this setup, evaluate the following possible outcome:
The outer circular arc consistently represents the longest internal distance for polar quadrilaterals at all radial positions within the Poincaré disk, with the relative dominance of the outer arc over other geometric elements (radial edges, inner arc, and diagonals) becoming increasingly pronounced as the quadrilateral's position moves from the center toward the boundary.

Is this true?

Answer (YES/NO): NO